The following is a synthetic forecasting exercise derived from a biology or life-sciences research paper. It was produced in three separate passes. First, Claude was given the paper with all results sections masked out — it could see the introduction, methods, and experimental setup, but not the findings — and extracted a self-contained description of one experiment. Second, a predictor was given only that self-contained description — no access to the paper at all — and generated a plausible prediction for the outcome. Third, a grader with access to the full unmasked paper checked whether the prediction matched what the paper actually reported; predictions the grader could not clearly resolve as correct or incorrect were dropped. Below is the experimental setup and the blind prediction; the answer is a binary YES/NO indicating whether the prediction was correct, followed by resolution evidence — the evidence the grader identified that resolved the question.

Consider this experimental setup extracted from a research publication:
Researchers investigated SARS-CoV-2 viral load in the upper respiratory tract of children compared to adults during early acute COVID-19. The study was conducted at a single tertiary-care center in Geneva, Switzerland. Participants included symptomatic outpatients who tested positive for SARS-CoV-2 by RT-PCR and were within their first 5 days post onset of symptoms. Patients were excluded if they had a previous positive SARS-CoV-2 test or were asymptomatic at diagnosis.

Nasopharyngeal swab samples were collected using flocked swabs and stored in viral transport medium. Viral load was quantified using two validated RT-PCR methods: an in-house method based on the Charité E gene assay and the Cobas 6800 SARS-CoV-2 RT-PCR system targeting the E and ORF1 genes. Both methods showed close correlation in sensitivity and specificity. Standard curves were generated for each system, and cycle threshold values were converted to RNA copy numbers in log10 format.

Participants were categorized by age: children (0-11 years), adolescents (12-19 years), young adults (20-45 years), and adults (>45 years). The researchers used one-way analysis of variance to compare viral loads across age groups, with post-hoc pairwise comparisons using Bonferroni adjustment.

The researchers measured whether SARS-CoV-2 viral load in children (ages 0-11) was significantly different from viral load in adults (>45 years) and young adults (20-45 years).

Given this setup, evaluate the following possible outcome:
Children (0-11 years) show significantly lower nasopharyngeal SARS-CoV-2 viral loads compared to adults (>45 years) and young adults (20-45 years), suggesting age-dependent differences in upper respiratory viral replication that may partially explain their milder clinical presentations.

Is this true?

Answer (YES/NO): NO